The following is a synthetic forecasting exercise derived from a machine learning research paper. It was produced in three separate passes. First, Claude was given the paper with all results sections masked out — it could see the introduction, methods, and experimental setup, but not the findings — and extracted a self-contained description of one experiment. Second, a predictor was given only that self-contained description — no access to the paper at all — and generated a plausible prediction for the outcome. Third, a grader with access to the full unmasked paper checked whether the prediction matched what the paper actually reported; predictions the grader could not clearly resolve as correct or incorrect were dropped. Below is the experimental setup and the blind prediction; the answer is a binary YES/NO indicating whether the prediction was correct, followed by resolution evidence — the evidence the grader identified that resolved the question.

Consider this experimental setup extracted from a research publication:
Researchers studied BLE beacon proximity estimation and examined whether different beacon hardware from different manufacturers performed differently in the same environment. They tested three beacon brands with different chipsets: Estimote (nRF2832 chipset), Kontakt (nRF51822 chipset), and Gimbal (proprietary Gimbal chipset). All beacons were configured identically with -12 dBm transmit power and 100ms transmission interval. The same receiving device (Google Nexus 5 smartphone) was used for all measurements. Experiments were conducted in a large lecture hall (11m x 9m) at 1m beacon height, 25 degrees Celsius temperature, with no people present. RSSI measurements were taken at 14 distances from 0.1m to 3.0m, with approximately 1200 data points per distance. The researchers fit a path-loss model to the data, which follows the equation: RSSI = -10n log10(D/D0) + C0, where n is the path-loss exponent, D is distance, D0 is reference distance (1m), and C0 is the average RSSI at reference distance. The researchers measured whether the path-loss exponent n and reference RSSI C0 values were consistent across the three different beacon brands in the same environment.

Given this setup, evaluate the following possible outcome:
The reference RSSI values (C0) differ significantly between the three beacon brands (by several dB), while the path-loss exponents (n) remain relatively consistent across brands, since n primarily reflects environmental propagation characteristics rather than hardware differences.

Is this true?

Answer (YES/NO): NO